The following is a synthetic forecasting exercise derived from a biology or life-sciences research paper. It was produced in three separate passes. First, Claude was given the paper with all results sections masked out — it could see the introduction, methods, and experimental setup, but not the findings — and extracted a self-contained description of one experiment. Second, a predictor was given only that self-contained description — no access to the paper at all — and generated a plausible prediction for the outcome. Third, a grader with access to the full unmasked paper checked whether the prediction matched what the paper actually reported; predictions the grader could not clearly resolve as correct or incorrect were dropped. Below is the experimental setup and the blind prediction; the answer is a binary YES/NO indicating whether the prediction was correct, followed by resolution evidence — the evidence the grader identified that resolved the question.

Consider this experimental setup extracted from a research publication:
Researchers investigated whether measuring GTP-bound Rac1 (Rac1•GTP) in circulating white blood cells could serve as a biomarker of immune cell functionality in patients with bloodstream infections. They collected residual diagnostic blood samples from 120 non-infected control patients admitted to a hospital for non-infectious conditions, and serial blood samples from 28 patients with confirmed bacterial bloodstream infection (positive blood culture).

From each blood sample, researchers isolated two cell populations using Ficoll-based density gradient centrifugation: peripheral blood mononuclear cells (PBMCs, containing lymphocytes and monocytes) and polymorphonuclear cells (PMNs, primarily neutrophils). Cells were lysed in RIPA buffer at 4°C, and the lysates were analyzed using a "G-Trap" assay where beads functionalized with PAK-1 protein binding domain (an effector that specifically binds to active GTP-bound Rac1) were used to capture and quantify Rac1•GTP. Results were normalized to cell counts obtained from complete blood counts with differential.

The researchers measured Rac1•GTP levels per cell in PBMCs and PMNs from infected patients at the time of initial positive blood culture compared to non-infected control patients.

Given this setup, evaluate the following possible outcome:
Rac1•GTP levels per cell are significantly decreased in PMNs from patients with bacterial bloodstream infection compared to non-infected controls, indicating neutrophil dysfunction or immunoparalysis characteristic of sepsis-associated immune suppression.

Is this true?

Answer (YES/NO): NO